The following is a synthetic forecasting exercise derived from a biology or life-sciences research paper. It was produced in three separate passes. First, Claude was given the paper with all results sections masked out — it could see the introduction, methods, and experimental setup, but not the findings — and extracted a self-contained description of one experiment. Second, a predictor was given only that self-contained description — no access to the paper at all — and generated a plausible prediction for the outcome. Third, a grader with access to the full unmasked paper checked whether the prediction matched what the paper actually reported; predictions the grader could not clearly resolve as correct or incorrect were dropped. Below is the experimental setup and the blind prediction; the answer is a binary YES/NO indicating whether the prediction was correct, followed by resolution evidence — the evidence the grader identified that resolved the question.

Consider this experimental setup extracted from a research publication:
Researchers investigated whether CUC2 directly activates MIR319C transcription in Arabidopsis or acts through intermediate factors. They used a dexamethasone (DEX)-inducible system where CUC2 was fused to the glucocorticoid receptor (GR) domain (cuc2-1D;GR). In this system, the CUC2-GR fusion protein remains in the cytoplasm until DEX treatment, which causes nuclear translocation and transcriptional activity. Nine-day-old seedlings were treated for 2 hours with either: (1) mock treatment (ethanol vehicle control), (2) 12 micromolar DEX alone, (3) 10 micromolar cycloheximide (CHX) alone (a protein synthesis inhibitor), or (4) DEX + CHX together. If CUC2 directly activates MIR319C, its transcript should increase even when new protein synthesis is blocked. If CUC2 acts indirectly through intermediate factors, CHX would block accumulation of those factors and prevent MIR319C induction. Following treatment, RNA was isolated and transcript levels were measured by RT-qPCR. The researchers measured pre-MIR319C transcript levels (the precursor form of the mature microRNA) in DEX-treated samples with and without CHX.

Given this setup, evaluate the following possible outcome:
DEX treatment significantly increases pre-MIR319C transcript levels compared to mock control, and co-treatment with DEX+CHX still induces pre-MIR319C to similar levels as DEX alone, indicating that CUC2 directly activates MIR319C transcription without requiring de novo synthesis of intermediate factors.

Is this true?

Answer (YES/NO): YES